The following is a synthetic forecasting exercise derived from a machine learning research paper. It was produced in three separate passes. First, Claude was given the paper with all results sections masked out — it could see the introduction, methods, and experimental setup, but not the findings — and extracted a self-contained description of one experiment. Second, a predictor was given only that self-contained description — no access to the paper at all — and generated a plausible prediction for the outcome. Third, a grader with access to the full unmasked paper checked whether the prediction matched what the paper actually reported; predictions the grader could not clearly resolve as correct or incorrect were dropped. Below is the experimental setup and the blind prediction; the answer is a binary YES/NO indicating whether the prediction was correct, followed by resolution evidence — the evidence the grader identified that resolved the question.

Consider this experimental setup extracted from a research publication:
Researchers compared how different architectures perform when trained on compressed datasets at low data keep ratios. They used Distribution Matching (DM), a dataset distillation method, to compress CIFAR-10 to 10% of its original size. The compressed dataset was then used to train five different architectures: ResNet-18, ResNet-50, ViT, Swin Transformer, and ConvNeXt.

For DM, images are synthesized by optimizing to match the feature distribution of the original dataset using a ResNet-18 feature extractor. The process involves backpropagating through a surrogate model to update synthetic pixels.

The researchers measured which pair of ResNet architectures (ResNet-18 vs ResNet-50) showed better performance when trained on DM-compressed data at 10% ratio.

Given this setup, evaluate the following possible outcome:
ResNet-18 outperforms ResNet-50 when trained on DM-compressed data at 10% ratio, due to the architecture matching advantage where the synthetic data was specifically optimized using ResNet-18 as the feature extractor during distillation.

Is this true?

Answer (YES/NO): YES